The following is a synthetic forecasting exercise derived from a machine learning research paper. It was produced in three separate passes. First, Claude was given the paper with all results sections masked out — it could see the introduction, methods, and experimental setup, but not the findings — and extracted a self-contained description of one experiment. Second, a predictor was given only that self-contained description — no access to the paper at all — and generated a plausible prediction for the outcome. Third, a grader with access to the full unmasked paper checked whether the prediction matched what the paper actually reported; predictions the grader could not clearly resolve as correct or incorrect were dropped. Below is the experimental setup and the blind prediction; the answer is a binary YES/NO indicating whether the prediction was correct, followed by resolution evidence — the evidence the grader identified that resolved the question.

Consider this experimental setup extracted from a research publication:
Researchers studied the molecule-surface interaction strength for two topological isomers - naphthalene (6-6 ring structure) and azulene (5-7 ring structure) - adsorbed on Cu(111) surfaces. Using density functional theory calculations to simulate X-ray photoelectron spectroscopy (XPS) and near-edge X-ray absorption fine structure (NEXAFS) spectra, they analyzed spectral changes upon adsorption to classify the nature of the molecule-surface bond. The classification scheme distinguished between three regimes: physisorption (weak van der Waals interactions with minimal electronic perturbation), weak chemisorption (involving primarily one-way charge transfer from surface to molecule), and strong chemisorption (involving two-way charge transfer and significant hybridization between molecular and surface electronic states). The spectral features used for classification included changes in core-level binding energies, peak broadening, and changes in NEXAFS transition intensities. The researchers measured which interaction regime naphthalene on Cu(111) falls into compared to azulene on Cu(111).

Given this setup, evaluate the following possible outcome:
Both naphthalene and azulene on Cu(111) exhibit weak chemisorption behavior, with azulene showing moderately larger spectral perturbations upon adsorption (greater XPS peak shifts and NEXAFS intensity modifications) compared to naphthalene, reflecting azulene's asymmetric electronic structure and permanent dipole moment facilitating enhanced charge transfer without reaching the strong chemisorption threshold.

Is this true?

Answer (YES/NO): NO